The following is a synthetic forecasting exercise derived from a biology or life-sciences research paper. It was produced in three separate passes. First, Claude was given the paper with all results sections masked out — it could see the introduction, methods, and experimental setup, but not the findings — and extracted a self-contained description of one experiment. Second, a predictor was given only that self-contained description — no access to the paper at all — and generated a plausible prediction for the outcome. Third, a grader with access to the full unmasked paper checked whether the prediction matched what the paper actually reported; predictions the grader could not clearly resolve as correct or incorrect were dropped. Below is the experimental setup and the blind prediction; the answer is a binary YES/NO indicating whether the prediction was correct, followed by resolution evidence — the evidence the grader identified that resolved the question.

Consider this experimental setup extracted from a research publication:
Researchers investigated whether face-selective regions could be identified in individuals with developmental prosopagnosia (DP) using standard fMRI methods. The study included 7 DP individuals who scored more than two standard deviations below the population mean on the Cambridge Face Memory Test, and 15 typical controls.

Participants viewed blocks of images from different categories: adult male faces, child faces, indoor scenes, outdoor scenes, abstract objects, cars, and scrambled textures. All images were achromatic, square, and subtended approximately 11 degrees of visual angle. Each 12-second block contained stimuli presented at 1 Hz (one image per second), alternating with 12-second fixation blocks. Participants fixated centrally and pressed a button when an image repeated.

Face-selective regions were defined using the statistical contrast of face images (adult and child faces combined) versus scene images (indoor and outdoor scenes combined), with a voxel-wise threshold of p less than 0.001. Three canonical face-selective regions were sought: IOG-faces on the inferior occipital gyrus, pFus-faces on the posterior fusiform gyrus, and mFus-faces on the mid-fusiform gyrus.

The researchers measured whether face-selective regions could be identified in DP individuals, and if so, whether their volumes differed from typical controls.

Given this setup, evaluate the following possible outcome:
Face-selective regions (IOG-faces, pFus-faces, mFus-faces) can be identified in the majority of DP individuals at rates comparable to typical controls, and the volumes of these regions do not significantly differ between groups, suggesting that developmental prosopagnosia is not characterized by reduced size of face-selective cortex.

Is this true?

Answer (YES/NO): YES